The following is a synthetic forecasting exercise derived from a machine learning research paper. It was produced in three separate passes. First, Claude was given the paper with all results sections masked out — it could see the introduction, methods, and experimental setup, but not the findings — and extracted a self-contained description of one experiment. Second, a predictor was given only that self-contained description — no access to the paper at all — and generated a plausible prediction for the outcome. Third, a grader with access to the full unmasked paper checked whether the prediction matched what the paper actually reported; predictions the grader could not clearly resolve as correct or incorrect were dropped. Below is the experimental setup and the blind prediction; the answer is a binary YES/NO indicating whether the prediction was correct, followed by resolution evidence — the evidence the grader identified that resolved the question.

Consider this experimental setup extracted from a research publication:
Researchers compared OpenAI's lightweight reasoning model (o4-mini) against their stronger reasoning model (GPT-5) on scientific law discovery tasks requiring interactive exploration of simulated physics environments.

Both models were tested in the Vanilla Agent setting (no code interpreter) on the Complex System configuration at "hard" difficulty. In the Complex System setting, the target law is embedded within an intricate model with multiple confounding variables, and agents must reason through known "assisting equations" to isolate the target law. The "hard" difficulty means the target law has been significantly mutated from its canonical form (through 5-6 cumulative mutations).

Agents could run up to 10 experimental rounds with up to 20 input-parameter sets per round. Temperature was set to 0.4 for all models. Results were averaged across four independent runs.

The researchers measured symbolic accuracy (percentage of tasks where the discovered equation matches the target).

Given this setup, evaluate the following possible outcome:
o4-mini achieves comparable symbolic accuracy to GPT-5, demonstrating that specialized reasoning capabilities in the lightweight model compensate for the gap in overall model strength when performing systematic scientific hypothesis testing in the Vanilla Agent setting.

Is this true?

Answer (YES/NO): NO